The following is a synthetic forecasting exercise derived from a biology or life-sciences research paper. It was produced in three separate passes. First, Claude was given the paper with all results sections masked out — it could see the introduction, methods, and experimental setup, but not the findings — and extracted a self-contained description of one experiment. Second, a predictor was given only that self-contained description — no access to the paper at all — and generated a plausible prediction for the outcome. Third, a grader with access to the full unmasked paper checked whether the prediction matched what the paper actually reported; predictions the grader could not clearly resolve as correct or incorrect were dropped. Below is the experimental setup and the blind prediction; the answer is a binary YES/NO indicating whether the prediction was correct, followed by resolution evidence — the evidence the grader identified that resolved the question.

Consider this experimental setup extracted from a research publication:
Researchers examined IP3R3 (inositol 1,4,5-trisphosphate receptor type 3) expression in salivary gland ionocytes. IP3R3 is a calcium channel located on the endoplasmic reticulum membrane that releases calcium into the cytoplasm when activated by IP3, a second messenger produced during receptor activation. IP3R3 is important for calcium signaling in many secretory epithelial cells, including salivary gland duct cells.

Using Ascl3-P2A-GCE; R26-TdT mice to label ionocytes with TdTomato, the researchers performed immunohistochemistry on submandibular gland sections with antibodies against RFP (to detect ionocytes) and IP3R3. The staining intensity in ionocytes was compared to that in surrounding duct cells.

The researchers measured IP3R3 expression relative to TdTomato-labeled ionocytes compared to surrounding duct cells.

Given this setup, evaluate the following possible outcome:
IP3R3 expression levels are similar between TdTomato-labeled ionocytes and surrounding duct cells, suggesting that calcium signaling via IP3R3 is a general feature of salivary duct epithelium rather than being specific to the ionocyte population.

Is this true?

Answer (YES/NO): NO